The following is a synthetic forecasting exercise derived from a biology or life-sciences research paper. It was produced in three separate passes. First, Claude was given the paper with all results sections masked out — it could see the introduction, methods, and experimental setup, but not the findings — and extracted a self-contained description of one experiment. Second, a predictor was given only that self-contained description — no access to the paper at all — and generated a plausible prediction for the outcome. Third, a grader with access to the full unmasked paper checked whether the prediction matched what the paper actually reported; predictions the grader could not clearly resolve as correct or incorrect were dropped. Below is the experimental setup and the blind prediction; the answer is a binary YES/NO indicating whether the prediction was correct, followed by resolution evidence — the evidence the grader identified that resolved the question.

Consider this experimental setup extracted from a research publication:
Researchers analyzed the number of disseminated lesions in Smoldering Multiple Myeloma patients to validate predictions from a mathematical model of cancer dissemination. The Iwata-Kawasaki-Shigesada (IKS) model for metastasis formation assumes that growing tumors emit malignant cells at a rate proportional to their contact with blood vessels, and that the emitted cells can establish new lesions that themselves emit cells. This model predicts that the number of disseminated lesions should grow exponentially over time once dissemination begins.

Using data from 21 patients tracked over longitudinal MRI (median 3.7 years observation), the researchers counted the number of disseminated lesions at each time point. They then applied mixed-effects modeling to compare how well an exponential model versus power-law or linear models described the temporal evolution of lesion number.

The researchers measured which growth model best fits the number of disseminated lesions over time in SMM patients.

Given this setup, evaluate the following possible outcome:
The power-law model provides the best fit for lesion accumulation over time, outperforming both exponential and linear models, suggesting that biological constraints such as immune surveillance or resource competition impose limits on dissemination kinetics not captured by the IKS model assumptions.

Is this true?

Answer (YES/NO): NO